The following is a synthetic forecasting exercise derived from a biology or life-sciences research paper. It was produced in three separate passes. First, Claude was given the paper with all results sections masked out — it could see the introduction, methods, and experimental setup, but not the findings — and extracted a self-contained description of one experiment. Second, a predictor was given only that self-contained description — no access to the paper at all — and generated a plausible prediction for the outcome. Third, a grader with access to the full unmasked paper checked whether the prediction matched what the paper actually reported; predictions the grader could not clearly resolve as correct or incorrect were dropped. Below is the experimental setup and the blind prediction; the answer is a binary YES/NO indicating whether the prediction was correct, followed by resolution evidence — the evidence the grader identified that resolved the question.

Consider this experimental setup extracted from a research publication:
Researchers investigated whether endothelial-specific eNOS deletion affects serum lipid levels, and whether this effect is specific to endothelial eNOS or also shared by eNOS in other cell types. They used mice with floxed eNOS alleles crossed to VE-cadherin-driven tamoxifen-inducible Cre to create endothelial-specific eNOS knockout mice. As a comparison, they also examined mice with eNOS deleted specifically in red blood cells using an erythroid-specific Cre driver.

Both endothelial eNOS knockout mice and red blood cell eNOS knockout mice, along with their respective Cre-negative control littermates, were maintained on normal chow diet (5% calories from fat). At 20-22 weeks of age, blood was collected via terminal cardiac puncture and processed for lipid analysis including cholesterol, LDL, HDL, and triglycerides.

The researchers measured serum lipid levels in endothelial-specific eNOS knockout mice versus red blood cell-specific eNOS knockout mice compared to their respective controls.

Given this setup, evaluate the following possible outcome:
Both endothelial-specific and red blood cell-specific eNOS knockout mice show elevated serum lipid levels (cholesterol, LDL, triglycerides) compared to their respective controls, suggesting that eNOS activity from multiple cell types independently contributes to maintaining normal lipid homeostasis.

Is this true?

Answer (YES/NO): NO